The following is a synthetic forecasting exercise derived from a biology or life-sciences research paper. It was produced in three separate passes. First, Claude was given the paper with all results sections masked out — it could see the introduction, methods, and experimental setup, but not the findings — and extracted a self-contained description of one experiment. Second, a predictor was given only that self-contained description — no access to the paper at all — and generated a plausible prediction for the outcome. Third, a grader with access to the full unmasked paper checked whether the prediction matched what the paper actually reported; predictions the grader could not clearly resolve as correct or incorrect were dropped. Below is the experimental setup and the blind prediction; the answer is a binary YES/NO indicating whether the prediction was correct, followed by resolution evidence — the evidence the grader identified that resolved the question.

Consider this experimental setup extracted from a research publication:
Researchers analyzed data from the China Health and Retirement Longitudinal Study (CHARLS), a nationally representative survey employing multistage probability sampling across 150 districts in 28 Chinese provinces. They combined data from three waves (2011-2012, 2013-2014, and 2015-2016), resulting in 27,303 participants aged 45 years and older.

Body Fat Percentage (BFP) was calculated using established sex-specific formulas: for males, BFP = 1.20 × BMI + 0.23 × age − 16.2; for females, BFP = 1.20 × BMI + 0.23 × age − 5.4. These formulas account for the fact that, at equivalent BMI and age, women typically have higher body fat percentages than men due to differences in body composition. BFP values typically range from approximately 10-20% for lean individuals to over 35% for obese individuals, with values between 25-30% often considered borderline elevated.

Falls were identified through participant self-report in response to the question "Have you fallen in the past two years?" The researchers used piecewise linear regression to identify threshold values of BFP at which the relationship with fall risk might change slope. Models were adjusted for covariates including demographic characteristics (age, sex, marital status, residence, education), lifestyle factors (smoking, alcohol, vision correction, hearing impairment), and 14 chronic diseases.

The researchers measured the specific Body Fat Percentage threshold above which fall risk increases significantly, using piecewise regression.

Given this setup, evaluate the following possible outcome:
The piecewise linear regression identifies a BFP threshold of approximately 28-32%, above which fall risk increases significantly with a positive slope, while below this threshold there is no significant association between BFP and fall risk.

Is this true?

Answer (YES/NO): NO